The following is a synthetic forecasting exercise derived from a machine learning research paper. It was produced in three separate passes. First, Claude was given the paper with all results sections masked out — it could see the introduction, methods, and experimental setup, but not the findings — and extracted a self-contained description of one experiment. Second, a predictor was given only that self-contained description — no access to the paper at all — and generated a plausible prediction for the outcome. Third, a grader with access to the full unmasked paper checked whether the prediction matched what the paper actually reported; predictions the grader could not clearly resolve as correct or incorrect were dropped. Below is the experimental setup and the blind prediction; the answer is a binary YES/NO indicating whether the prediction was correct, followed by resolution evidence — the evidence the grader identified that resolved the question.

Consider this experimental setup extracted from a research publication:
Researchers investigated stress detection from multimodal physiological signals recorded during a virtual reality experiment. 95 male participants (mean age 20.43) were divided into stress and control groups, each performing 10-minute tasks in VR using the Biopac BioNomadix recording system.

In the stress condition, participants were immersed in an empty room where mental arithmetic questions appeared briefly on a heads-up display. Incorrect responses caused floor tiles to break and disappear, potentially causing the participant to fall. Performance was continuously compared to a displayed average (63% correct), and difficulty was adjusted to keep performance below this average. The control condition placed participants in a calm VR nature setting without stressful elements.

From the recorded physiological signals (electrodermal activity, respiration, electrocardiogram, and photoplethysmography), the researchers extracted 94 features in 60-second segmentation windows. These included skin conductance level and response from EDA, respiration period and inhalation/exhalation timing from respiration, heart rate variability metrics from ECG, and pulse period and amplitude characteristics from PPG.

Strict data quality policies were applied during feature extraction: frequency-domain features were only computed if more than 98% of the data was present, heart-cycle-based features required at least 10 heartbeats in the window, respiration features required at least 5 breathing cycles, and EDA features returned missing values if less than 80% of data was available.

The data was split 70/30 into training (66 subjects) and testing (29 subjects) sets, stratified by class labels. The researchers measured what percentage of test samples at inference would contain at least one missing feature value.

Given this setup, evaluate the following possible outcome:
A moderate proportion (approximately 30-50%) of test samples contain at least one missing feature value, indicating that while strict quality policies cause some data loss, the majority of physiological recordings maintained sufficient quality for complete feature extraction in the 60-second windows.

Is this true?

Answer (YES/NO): YES